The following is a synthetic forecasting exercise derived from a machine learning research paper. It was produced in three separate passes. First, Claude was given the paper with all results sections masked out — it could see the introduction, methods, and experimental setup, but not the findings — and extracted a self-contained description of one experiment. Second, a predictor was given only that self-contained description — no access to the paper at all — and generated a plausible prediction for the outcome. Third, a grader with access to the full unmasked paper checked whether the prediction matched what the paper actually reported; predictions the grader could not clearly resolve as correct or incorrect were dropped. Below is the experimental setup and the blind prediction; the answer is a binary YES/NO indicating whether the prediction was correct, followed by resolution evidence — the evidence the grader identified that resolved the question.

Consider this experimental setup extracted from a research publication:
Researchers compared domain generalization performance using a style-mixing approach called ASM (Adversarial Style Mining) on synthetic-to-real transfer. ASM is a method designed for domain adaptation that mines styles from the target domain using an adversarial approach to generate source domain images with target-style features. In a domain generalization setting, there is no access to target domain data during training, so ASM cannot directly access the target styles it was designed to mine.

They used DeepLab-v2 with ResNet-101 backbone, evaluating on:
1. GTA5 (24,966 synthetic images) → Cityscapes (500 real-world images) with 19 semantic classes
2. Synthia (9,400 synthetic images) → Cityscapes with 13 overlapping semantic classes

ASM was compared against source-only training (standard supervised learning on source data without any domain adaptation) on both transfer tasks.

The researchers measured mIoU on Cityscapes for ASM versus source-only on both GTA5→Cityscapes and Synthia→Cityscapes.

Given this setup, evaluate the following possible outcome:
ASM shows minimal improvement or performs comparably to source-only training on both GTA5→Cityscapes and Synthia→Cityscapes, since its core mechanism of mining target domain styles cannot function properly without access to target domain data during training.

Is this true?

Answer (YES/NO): NO